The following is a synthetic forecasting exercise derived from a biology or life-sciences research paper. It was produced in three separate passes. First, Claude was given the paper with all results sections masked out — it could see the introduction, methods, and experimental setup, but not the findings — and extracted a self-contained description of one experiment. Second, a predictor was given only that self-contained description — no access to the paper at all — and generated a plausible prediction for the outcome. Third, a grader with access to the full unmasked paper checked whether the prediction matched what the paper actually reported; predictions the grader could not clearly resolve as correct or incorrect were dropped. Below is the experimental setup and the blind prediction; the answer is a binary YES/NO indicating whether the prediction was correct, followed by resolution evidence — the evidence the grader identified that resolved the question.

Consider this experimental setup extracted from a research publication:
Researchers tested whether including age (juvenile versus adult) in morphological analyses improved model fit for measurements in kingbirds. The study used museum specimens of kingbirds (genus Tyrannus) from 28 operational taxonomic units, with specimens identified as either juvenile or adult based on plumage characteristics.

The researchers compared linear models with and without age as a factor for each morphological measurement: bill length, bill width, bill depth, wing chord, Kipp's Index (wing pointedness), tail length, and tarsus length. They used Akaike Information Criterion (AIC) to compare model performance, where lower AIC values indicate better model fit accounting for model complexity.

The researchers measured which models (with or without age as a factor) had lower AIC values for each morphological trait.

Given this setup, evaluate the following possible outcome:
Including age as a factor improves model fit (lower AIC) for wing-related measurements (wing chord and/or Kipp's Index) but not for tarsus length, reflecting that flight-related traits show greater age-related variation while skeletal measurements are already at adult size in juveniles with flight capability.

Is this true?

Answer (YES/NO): NO